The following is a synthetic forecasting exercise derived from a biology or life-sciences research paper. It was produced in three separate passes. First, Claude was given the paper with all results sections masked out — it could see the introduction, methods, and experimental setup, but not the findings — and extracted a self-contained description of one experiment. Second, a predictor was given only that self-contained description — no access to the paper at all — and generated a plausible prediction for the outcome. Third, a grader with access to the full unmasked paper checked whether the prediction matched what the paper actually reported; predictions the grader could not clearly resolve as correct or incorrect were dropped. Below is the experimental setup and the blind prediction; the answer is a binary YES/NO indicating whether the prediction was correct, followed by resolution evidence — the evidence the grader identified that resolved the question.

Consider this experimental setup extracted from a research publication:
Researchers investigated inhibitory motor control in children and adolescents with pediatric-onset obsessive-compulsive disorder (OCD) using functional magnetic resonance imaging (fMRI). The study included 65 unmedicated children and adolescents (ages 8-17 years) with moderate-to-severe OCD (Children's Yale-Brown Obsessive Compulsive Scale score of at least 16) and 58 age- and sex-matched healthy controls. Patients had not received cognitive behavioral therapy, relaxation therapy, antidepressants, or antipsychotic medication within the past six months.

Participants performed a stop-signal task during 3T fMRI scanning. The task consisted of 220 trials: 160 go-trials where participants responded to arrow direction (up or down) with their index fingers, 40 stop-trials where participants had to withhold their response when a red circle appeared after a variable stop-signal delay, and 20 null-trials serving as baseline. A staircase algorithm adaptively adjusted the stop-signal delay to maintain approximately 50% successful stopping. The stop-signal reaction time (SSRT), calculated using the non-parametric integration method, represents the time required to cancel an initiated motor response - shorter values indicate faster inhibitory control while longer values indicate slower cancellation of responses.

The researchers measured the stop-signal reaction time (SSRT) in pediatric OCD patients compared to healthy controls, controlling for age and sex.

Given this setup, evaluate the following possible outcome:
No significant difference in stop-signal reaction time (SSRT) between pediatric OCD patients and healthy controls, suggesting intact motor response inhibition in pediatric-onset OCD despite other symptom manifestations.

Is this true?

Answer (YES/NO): YES